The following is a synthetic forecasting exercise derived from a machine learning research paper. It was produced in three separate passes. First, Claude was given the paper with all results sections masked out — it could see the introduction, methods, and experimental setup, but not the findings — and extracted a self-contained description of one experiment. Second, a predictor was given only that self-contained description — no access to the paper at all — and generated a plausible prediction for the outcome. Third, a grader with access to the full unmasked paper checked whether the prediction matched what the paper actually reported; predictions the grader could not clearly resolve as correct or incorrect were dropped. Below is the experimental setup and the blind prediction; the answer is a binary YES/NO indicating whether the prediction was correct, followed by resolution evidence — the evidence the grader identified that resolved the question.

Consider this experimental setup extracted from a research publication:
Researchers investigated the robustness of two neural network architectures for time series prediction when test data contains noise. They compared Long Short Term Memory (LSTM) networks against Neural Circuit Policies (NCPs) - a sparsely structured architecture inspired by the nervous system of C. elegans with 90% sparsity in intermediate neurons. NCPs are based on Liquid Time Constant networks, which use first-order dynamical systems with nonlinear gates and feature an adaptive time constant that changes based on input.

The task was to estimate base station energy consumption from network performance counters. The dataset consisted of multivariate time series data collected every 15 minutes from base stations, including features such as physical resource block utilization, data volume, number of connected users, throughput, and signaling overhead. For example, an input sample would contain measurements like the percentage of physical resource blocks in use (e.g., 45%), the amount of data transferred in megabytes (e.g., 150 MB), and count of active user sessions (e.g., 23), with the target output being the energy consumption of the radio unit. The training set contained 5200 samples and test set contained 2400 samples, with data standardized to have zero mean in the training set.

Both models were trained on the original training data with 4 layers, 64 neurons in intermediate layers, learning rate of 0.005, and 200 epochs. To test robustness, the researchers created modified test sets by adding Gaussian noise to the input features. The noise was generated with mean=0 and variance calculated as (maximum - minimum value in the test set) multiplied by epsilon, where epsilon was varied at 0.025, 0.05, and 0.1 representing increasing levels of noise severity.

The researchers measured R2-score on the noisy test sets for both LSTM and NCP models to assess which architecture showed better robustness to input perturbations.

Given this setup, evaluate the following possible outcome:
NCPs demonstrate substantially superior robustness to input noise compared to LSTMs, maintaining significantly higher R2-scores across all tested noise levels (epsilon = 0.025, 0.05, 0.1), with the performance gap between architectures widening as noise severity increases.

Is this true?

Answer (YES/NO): NO